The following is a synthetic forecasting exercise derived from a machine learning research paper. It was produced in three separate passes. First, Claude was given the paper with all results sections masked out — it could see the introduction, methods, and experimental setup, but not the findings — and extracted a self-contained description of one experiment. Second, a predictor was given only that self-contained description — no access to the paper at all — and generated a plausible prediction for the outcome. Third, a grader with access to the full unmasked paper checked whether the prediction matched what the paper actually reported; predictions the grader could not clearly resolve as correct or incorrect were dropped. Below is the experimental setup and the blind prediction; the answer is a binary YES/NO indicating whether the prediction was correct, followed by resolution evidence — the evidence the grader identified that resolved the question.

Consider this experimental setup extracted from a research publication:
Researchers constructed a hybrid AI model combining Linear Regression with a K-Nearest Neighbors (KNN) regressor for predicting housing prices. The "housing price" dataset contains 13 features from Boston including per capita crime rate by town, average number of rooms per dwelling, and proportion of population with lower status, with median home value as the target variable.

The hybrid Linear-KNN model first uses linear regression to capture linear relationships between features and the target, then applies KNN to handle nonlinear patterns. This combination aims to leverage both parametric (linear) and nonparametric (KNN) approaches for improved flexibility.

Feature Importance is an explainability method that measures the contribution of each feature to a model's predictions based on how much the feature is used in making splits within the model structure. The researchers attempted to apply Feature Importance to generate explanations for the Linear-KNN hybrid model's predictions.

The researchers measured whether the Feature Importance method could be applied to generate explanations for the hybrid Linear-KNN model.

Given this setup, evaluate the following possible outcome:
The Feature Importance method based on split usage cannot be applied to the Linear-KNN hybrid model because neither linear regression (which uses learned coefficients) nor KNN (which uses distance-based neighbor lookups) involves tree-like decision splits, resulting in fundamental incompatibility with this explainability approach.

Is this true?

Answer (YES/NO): YES